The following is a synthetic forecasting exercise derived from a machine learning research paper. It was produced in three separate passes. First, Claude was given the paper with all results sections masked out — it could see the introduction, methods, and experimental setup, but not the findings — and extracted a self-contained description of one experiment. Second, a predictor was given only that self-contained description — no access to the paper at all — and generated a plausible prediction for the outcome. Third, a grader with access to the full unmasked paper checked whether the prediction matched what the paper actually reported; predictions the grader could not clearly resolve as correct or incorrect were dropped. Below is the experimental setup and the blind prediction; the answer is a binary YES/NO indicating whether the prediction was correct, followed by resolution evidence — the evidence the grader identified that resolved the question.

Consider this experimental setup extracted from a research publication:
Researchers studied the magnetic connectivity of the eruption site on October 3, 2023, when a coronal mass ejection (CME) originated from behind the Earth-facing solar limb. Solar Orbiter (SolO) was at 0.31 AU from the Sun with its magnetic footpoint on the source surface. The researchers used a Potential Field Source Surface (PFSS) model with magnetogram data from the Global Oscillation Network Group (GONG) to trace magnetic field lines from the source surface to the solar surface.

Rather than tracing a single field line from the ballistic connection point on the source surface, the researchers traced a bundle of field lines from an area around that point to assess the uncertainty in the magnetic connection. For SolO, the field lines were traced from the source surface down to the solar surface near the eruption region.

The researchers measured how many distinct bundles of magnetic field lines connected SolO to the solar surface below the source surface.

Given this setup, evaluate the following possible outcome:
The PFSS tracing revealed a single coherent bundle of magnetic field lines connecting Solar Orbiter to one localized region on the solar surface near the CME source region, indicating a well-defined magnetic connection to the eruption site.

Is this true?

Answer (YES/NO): NO